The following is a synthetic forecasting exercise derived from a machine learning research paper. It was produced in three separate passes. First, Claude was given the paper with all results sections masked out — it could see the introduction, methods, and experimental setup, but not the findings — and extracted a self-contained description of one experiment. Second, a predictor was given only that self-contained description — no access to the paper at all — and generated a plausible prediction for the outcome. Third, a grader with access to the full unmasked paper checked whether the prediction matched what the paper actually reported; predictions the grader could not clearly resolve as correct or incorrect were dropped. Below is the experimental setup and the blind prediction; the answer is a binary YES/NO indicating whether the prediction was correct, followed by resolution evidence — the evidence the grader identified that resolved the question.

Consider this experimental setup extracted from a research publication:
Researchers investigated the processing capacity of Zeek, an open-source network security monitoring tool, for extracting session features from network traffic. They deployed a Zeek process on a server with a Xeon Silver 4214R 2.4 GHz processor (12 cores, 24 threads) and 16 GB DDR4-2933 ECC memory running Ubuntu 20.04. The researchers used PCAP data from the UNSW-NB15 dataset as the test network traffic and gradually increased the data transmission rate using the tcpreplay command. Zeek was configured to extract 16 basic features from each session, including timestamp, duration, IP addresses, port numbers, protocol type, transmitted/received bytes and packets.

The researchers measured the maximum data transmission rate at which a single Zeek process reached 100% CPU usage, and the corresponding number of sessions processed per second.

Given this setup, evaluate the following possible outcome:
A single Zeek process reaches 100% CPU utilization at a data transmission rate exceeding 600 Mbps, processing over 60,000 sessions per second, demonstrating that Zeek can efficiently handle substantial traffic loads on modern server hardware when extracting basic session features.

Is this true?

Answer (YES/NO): NO